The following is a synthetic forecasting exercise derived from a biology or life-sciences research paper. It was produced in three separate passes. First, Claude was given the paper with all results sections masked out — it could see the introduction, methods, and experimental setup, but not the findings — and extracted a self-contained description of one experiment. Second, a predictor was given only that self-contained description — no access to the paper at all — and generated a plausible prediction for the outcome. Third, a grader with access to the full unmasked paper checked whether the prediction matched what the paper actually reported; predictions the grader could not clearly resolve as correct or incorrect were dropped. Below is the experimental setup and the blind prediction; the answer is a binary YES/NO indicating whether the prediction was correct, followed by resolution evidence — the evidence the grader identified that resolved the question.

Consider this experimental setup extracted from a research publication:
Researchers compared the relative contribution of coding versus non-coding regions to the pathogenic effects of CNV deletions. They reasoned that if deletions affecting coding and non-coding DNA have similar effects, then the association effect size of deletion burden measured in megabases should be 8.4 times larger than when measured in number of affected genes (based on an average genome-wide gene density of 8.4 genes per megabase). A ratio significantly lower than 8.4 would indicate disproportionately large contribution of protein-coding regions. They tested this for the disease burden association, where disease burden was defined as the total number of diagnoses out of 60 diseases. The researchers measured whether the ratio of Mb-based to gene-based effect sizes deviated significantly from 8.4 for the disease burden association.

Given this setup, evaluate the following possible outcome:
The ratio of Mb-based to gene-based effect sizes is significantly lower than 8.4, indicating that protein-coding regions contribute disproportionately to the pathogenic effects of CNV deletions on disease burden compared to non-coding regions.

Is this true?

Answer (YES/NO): YES